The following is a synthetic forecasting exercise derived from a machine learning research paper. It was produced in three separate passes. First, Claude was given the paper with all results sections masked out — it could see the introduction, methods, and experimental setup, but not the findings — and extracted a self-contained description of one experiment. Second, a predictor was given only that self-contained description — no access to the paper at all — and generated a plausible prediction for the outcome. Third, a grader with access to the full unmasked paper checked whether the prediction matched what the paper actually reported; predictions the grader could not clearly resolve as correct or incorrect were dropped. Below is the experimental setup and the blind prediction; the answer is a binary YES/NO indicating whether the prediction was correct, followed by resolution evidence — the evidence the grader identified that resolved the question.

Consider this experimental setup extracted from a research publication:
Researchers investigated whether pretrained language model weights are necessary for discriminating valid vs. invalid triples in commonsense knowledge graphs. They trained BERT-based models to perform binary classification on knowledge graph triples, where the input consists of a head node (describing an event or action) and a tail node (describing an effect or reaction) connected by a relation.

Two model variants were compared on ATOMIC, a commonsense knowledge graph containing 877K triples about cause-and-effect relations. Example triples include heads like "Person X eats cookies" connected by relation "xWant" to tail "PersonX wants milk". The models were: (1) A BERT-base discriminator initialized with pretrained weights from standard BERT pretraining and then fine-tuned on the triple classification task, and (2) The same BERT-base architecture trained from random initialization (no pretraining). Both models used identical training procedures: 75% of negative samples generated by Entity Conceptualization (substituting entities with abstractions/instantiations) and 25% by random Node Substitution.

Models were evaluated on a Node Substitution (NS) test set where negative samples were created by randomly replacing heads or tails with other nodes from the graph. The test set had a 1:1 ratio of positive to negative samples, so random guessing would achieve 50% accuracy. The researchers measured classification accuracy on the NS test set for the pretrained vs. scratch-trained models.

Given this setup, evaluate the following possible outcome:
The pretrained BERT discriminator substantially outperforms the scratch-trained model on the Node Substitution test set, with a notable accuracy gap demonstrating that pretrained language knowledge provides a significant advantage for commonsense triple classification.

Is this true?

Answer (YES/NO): YES